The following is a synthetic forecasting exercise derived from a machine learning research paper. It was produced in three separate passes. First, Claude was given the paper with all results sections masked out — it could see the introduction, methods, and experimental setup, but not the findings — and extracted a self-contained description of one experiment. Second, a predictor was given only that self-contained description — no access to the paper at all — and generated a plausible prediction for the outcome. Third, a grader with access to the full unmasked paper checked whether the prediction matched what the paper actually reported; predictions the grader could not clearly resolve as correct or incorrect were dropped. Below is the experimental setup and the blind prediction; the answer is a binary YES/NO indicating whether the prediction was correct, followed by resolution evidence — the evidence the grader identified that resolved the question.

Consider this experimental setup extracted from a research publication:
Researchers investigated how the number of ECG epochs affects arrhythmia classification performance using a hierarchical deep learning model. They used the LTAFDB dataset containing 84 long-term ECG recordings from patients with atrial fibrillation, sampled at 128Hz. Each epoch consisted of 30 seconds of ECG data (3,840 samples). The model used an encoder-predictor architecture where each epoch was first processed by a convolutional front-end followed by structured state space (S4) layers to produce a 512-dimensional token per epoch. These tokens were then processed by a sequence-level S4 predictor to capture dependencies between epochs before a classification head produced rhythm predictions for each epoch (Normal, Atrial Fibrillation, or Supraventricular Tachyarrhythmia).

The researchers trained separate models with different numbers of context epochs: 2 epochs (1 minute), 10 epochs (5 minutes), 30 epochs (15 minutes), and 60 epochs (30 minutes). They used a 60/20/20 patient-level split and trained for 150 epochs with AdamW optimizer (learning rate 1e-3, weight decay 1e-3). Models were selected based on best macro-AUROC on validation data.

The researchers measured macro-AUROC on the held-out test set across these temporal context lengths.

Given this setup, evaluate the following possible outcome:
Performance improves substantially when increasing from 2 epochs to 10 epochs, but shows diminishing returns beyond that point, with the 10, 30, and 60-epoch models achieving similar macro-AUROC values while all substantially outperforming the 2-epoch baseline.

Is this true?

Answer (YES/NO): NO